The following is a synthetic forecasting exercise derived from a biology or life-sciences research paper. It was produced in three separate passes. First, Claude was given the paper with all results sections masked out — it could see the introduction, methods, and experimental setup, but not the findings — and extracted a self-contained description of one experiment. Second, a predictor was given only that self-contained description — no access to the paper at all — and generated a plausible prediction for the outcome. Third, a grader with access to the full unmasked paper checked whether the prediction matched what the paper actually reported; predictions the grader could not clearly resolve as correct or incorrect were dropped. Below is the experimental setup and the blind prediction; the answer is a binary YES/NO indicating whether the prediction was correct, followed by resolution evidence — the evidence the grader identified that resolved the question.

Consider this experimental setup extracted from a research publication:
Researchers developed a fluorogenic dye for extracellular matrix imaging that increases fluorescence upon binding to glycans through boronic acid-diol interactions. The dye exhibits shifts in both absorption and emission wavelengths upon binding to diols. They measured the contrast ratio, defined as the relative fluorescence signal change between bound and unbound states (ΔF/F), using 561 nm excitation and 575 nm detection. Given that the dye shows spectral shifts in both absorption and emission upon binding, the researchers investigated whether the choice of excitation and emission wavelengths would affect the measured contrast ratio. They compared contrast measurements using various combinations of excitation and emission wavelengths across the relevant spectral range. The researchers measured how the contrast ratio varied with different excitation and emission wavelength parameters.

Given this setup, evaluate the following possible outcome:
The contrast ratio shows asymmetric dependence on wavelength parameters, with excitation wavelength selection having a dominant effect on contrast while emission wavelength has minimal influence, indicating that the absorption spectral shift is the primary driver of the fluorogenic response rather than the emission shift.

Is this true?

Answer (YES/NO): NO